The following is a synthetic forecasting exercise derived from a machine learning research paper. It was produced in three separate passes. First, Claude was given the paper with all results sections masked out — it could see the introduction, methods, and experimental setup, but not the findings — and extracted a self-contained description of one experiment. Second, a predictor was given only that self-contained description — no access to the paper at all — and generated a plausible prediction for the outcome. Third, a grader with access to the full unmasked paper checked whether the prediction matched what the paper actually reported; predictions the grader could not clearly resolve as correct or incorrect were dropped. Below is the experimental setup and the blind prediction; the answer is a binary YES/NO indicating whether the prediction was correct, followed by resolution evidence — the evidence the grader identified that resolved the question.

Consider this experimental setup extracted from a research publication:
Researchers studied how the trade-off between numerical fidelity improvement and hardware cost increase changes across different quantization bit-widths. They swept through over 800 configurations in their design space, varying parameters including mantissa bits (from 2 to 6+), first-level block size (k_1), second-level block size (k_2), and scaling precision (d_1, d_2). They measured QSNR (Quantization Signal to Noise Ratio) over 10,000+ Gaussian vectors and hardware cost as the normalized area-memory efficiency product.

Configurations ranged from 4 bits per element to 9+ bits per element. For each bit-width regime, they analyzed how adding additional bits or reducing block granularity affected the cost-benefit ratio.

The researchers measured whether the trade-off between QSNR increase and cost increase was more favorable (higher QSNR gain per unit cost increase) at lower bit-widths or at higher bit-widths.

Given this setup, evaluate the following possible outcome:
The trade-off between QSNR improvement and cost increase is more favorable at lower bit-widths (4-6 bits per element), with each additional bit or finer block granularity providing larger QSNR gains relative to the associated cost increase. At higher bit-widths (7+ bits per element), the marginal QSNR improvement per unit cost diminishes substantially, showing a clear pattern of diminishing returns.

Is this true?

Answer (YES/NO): YES